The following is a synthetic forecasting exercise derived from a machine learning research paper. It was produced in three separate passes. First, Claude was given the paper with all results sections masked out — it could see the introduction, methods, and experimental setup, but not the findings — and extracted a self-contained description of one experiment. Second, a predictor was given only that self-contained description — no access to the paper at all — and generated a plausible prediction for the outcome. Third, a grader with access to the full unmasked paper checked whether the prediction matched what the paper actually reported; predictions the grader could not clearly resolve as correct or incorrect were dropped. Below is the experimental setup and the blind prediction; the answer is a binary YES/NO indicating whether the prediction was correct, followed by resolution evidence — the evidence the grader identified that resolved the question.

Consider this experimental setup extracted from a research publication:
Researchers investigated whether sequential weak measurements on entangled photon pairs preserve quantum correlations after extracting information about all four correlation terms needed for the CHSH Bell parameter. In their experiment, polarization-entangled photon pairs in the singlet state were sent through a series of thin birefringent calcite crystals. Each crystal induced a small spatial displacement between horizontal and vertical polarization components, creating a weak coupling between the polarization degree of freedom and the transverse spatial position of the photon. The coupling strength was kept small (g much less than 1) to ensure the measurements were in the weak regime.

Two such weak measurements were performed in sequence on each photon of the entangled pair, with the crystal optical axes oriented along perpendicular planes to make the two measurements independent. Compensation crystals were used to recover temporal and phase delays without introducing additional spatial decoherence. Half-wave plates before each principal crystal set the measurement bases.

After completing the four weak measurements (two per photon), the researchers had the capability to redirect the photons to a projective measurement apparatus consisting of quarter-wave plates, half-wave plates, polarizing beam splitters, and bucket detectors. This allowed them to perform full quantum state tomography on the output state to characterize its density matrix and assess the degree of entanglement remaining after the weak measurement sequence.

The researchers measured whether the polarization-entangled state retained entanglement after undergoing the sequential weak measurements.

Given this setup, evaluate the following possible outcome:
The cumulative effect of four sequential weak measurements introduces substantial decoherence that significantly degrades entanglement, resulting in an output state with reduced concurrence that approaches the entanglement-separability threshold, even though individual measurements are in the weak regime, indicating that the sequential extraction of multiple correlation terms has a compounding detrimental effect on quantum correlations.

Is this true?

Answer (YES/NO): NO